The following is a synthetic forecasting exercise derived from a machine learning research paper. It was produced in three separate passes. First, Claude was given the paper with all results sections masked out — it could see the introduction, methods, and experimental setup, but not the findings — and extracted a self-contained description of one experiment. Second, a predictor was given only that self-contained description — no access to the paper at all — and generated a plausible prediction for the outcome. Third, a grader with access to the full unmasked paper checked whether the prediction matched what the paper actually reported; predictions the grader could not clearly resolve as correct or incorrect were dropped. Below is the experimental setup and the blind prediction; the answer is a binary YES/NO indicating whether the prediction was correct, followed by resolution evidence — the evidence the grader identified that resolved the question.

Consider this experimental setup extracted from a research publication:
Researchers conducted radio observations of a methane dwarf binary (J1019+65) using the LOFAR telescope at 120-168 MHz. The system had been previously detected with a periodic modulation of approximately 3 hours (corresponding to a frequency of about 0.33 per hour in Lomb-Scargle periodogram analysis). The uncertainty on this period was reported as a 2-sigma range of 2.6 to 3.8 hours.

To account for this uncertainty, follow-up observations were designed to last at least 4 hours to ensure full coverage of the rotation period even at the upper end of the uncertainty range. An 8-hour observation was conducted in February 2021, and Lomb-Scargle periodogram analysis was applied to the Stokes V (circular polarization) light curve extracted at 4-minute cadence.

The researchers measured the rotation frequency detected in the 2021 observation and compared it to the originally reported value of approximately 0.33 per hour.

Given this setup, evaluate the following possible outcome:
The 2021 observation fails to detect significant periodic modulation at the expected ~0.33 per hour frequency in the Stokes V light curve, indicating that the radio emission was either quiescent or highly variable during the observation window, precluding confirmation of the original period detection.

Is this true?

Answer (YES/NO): NO